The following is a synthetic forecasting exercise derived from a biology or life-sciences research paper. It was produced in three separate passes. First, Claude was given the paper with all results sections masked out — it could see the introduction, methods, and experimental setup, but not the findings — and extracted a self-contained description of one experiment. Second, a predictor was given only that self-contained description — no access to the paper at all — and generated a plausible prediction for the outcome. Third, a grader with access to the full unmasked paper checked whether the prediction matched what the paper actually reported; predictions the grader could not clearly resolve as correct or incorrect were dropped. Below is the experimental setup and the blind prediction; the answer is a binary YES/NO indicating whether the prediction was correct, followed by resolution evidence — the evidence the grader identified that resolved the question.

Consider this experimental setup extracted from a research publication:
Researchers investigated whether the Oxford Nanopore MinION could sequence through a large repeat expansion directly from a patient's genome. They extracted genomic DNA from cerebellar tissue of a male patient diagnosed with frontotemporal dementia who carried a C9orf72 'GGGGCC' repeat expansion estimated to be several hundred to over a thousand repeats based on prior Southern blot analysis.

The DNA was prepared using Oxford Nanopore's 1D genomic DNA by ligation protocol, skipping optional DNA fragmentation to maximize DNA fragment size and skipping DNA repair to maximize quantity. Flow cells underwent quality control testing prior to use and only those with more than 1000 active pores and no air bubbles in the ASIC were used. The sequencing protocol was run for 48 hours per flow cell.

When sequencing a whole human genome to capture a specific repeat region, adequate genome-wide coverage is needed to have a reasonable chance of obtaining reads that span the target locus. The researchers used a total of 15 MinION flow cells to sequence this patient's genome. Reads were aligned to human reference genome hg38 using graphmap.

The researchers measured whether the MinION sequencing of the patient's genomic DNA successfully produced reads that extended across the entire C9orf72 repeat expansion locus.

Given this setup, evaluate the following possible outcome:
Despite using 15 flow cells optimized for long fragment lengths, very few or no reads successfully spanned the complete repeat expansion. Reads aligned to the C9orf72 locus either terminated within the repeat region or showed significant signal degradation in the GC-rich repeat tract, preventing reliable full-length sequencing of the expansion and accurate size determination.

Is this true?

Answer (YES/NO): NO